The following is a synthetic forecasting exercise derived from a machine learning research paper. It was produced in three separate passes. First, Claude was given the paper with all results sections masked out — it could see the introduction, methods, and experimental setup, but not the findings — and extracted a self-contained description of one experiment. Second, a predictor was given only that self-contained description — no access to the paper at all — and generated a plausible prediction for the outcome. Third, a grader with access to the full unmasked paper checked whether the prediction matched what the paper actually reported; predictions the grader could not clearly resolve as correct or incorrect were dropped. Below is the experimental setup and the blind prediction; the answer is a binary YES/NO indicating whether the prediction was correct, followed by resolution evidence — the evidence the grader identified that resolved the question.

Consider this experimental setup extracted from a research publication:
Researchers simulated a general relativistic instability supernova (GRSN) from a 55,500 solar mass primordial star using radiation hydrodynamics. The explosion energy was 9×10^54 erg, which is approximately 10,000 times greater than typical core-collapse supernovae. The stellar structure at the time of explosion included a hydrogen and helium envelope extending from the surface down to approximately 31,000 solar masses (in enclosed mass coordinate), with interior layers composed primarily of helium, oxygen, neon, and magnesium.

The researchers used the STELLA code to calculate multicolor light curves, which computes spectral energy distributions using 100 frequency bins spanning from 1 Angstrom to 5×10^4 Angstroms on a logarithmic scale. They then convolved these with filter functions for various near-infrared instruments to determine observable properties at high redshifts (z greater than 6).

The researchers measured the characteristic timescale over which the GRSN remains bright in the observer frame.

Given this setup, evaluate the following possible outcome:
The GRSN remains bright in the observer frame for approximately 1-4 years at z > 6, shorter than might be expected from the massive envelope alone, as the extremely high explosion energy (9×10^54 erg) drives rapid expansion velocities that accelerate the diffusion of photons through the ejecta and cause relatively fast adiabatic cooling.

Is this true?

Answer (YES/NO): NO